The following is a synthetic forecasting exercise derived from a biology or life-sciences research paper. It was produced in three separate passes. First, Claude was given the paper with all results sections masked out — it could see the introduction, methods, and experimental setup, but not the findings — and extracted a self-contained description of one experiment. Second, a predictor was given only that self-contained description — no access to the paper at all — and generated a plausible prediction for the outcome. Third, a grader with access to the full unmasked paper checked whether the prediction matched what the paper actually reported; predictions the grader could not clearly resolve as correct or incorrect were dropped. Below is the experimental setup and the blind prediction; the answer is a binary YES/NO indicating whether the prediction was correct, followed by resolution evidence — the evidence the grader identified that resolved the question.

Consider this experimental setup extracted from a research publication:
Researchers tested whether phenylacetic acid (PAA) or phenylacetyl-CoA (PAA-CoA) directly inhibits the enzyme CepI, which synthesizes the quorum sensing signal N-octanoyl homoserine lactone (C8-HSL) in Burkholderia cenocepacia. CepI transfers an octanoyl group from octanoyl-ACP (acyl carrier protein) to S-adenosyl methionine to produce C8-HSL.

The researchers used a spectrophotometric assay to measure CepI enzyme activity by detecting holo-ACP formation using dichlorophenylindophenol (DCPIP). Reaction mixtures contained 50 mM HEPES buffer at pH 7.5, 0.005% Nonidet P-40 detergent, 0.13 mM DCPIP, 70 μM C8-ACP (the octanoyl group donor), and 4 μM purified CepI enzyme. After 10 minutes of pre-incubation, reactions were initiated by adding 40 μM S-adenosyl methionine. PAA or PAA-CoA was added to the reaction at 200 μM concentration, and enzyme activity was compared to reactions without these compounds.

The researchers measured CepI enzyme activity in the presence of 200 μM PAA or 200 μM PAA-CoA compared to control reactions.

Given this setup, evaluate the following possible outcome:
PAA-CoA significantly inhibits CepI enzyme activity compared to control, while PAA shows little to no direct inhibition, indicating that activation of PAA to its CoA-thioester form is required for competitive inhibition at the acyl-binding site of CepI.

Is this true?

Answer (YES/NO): NO